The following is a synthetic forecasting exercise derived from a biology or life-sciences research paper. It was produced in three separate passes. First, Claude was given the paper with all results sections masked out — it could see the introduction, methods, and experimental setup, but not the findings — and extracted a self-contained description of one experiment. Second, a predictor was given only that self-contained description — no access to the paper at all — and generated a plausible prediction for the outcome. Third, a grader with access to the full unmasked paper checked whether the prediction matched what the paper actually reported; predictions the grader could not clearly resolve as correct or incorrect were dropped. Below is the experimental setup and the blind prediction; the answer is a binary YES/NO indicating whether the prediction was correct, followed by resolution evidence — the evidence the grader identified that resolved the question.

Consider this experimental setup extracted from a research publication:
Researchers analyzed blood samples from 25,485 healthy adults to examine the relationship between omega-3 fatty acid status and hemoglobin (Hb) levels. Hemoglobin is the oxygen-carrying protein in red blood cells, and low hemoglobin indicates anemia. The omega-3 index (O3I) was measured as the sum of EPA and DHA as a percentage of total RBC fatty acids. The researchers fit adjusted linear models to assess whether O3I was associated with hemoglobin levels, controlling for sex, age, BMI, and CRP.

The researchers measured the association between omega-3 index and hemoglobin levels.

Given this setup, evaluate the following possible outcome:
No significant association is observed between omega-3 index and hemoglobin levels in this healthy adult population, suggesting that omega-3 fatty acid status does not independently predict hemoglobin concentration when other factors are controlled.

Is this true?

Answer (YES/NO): NO